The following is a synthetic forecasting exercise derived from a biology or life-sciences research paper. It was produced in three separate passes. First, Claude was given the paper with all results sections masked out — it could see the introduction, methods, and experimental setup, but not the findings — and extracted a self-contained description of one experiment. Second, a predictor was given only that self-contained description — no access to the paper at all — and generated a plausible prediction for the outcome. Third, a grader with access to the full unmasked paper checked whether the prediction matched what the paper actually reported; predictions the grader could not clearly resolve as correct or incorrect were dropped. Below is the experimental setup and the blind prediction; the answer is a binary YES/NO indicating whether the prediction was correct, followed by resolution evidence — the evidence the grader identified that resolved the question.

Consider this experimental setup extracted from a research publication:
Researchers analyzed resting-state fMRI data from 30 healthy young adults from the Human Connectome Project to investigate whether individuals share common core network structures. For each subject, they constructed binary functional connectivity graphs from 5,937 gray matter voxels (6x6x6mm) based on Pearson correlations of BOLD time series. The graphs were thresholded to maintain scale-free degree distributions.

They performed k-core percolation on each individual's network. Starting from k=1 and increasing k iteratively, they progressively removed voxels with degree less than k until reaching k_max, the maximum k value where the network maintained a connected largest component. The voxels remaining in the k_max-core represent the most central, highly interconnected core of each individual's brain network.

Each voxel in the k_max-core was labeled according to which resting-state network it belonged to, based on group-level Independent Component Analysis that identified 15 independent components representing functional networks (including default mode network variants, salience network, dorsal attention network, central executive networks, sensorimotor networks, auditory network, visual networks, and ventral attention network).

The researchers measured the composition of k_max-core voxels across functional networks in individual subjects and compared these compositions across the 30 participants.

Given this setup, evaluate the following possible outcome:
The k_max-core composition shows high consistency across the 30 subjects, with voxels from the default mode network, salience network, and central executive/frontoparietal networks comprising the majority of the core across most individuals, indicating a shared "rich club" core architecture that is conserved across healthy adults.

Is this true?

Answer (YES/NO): NO